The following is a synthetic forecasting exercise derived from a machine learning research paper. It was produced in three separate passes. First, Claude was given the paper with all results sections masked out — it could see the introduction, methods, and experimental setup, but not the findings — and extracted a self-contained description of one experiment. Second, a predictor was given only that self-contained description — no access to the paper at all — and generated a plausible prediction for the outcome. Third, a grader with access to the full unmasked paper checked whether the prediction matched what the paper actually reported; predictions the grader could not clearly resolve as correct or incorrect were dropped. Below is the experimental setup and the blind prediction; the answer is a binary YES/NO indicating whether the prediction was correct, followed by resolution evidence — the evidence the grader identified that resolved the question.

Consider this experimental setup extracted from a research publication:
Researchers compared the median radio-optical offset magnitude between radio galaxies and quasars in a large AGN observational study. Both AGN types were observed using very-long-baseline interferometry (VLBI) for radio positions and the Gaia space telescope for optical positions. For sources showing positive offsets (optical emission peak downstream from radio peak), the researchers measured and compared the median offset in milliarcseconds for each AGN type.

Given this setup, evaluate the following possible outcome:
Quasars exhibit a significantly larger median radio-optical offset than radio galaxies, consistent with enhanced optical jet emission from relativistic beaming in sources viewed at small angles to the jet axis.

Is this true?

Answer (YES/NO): NO